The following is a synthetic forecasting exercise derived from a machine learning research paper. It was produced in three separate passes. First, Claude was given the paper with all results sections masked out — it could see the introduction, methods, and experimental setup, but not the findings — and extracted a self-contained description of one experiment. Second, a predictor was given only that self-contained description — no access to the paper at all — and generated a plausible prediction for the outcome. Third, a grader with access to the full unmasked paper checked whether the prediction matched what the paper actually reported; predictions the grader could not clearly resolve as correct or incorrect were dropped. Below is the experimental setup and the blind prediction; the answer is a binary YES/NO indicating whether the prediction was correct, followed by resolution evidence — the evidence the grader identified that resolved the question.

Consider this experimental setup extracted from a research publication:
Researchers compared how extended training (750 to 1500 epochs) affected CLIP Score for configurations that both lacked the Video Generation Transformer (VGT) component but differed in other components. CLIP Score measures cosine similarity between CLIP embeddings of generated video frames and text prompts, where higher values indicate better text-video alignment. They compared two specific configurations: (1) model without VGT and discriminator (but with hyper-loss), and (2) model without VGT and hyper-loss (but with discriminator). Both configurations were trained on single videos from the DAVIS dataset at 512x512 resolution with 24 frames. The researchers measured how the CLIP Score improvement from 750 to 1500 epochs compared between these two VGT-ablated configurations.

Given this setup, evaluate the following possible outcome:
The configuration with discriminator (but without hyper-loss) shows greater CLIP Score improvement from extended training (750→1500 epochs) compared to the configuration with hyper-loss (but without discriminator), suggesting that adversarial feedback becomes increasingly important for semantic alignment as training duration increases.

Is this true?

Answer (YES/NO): NO